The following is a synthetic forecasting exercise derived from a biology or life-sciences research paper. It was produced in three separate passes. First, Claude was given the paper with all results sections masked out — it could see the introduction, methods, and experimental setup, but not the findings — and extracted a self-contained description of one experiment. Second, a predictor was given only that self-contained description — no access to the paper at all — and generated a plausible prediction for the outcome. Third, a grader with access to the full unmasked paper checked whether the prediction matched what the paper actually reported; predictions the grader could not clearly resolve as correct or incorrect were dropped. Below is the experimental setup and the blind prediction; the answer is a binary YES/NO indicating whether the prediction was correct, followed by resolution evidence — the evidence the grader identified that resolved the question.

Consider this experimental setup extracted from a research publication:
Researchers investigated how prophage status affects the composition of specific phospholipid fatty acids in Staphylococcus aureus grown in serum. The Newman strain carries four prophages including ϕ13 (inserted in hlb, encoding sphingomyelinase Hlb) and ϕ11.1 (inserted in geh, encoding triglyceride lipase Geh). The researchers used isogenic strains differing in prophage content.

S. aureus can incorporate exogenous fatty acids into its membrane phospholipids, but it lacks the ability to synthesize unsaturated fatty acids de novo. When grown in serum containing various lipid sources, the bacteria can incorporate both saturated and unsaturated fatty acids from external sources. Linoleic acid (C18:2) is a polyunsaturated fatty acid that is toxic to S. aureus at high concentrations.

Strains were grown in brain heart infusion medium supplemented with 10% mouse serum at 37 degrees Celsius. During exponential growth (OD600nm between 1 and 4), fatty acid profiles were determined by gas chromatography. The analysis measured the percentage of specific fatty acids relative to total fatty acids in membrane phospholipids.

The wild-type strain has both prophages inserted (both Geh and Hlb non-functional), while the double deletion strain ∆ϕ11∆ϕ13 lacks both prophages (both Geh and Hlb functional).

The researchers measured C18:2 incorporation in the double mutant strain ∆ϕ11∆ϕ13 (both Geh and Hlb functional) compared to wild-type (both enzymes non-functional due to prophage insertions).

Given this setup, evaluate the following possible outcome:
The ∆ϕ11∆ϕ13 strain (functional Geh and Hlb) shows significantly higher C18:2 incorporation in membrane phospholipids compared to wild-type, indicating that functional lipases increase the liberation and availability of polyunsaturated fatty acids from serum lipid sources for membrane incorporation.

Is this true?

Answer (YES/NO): YES